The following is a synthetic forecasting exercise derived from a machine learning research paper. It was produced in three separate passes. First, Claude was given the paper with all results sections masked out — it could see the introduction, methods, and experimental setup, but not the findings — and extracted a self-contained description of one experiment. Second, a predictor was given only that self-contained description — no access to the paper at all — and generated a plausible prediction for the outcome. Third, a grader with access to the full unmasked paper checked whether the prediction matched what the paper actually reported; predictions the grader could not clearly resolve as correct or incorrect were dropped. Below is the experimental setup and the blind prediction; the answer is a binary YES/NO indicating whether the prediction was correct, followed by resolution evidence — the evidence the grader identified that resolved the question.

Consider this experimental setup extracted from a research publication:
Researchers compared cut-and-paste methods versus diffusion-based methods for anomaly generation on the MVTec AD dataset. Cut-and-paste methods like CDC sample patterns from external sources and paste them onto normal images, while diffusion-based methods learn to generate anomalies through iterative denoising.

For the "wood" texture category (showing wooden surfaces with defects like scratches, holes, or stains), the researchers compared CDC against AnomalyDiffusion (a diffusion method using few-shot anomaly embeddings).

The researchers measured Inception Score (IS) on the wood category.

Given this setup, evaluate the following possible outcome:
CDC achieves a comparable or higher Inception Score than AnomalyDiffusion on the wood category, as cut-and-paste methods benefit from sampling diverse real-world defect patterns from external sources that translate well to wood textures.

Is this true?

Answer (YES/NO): NO